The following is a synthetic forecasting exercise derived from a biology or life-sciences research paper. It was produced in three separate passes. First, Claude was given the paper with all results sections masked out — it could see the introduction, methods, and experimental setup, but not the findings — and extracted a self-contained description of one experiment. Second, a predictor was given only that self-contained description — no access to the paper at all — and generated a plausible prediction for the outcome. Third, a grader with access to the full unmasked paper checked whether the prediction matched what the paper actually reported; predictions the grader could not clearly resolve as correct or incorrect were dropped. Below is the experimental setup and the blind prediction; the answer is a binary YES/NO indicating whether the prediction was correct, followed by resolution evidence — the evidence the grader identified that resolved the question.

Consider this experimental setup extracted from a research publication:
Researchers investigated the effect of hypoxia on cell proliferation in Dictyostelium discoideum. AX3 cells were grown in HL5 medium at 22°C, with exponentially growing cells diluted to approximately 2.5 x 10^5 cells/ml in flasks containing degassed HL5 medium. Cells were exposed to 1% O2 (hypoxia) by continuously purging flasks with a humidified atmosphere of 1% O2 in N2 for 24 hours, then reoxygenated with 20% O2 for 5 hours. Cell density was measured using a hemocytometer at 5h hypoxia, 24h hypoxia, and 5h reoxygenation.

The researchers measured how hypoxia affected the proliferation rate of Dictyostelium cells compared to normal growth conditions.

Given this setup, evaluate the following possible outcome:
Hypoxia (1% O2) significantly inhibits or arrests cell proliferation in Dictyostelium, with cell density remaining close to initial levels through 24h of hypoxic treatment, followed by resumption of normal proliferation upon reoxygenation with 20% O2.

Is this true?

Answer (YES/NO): NO